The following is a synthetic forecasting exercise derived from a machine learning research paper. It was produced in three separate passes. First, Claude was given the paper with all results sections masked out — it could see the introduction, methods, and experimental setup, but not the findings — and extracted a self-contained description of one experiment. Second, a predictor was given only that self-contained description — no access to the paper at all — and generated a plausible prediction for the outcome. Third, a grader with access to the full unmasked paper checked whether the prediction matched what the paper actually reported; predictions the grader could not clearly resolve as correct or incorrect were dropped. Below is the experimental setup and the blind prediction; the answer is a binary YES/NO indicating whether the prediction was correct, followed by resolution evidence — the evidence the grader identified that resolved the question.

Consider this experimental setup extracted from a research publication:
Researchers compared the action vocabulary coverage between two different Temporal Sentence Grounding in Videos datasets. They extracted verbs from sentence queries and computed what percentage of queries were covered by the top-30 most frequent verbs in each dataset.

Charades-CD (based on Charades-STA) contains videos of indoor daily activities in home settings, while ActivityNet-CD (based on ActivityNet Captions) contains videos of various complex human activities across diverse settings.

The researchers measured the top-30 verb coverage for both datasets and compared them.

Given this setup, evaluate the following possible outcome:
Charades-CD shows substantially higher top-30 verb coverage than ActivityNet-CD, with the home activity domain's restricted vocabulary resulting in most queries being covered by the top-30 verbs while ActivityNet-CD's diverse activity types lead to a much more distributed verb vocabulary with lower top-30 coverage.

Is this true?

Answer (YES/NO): YES